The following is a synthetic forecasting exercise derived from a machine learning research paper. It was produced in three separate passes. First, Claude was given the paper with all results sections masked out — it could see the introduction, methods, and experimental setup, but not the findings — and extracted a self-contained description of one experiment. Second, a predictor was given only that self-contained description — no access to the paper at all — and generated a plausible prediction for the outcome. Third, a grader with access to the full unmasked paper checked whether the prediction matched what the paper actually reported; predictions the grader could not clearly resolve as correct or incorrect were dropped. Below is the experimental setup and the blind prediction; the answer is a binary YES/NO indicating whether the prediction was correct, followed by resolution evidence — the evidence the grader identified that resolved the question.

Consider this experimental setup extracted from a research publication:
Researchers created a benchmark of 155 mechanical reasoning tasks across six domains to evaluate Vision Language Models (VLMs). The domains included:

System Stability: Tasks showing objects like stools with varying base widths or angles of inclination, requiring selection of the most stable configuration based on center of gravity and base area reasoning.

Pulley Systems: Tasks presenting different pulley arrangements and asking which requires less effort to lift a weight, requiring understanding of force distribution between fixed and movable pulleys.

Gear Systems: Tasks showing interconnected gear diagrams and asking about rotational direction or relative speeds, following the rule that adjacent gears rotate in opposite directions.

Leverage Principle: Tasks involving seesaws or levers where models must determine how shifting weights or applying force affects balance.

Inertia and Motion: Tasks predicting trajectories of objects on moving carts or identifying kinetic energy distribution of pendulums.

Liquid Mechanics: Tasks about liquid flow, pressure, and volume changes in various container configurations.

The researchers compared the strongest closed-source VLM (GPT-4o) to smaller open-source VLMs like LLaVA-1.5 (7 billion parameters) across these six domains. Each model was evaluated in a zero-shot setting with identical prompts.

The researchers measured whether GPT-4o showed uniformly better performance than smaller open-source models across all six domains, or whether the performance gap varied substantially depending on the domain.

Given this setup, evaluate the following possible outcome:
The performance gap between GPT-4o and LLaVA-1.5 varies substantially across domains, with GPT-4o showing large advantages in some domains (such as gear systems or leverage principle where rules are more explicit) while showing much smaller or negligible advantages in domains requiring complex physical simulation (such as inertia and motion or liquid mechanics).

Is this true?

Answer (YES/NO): NO